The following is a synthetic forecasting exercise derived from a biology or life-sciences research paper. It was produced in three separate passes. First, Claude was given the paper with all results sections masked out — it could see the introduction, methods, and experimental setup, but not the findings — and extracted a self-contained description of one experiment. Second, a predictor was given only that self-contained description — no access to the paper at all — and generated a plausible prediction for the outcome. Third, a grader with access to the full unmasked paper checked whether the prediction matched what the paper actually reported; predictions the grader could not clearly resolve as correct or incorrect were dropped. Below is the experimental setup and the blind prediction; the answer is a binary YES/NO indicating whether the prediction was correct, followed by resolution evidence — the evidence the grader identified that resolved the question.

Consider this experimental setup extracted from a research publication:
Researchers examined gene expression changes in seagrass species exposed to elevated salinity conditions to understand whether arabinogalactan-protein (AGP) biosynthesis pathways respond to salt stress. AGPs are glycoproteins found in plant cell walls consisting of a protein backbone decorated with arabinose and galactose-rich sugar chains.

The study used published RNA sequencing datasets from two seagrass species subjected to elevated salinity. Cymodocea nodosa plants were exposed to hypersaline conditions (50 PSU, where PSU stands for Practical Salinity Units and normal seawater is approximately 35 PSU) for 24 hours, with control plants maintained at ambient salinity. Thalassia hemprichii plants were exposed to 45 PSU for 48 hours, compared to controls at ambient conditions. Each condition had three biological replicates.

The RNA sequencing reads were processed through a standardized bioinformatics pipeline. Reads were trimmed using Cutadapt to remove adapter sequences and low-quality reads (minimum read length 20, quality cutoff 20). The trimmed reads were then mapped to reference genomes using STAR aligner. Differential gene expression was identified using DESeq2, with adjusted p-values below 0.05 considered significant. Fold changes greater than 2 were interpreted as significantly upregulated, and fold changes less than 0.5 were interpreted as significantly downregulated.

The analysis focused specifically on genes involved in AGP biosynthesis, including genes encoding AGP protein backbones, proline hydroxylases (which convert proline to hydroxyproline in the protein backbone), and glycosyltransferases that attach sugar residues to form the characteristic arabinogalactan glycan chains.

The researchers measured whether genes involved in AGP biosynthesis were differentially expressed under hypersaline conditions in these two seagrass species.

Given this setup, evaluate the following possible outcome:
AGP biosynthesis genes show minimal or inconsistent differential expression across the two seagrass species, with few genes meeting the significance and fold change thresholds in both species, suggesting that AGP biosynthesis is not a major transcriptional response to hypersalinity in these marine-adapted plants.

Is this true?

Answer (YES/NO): NO